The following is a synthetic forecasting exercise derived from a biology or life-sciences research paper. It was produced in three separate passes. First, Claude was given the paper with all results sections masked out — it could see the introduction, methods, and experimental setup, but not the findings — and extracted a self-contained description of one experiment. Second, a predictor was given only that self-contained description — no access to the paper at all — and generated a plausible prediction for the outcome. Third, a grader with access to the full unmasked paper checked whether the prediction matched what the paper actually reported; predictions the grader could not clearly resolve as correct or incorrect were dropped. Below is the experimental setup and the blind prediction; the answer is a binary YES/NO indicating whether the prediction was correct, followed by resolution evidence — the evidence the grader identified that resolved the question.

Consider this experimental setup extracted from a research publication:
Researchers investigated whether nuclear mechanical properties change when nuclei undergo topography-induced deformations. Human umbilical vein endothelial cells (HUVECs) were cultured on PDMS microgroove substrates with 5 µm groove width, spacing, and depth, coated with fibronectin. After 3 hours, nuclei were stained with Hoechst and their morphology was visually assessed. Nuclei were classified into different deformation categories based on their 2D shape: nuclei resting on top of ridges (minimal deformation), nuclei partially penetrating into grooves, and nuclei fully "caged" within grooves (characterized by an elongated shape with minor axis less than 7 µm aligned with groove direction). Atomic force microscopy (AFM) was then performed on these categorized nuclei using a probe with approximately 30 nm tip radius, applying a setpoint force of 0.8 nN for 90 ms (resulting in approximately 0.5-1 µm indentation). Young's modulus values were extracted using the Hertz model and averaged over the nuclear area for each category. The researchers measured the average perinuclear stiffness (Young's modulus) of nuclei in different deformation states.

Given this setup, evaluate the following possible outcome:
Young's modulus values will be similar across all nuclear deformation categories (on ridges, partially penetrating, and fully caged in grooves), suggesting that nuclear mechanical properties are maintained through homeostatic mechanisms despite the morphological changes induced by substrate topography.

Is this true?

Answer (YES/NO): NO